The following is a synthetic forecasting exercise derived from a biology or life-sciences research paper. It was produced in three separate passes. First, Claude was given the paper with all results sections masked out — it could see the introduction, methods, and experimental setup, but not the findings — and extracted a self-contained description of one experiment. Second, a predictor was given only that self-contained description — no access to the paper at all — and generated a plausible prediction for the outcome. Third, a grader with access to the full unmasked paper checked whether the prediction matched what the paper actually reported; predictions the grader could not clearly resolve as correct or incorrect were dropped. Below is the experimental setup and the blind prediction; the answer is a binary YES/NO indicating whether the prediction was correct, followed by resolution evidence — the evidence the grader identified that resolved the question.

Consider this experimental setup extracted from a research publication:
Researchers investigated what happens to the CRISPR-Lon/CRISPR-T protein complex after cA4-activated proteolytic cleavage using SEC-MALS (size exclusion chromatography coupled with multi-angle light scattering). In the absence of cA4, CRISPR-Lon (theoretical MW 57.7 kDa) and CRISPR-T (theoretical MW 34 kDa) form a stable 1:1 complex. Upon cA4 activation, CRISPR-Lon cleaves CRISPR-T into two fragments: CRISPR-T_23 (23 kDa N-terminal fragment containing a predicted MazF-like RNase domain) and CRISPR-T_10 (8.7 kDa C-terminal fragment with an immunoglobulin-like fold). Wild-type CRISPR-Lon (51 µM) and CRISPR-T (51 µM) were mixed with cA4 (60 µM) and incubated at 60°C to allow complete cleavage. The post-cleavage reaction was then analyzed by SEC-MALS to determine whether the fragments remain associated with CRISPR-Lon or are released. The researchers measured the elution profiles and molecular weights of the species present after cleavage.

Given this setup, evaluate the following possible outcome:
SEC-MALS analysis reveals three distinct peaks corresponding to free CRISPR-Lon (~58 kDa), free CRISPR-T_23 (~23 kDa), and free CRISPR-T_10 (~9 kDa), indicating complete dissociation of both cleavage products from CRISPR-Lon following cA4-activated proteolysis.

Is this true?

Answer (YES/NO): NO